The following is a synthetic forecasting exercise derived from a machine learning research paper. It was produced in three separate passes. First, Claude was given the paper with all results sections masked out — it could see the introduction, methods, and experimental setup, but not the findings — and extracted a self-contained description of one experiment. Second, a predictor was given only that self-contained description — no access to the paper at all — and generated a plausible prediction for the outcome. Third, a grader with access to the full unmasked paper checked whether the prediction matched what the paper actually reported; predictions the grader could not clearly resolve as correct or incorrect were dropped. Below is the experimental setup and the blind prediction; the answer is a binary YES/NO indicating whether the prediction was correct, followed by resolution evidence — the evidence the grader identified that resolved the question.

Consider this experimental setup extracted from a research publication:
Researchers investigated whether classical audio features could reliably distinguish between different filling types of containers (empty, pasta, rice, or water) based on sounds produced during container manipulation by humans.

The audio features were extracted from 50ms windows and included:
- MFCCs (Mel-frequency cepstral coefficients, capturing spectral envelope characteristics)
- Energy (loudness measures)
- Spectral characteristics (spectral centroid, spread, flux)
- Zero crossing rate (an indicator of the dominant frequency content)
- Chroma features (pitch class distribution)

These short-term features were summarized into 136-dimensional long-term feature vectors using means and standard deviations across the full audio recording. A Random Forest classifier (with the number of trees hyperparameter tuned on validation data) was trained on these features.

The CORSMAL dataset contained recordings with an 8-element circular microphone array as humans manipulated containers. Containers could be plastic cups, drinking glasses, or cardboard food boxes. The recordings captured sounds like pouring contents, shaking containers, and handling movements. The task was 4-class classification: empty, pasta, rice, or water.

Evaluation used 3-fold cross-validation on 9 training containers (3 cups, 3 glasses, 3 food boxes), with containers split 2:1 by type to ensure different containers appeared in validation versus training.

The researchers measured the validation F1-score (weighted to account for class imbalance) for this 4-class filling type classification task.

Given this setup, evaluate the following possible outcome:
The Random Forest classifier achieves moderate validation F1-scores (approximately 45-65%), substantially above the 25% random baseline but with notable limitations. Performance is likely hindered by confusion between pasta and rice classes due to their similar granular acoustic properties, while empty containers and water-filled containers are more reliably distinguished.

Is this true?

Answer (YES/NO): NO